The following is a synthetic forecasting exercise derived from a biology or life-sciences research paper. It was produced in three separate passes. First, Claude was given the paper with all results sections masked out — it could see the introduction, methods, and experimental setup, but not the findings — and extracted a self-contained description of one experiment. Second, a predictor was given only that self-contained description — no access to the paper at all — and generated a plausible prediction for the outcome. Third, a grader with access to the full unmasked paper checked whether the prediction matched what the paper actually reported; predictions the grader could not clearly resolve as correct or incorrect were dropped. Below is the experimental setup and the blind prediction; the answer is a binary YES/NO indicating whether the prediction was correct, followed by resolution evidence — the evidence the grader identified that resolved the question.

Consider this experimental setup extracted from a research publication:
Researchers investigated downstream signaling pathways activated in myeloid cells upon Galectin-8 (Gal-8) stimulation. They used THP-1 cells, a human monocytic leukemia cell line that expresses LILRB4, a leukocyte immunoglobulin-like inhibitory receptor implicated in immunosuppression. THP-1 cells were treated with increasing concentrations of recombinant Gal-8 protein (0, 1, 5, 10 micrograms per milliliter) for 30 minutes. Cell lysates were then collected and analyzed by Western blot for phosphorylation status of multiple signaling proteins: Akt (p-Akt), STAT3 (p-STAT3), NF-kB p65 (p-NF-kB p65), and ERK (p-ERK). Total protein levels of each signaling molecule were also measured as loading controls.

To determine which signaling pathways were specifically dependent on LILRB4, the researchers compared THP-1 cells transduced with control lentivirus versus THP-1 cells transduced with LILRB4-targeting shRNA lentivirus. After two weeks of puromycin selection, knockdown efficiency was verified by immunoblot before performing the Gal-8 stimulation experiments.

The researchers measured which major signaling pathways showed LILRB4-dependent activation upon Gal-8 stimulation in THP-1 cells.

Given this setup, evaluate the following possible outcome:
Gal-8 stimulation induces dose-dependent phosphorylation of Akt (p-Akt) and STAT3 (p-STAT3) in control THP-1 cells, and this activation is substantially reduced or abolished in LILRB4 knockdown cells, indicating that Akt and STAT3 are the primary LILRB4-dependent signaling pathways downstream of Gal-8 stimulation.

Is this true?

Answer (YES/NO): NO